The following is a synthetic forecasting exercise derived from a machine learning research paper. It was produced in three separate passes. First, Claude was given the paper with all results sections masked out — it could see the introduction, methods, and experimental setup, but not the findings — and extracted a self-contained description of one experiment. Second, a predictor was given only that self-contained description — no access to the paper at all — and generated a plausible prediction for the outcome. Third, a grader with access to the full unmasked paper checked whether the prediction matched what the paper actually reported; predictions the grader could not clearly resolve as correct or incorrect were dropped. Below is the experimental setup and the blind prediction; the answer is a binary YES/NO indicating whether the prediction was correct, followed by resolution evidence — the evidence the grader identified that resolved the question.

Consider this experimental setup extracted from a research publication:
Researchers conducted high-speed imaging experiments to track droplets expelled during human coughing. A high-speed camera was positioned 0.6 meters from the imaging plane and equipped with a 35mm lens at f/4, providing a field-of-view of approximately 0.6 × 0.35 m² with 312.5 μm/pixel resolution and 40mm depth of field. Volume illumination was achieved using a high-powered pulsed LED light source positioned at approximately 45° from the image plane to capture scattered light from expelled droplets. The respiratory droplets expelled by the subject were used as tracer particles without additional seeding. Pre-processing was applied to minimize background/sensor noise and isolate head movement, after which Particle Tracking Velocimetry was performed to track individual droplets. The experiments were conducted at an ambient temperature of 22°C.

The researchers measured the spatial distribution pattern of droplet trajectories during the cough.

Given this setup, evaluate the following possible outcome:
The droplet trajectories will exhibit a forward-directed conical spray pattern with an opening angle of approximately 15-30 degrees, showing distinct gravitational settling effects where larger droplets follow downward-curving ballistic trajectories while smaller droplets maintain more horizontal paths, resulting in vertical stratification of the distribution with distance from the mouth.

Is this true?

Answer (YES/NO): NO